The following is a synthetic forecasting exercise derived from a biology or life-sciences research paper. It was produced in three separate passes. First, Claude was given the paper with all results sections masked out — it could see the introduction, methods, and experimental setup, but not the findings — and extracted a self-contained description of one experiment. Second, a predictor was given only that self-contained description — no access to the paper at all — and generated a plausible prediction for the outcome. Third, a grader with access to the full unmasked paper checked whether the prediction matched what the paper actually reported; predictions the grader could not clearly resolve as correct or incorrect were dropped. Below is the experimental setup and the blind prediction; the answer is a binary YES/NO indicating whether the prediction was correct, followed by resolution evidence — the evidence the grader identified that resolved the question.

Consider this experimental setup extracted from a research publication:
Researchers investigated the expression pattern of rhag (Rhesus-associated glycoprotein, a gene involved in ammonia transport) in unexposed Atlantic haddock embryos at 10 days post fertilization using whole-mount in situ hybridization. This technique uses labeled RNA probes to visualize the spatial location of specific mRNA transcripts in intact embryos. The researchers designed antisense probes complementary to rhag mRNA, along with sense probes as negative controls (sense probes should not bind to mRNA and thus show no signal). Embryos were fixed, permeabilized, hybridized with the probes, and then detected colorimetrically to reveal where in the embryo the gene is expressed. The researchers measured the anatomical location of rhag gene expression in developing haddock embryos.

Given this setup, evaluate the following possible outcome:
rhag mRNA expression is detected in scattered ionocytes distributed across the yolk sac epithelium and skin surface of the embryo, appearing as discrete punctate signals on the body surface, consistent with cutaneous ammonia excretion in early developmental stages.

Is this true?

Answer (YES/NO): NO